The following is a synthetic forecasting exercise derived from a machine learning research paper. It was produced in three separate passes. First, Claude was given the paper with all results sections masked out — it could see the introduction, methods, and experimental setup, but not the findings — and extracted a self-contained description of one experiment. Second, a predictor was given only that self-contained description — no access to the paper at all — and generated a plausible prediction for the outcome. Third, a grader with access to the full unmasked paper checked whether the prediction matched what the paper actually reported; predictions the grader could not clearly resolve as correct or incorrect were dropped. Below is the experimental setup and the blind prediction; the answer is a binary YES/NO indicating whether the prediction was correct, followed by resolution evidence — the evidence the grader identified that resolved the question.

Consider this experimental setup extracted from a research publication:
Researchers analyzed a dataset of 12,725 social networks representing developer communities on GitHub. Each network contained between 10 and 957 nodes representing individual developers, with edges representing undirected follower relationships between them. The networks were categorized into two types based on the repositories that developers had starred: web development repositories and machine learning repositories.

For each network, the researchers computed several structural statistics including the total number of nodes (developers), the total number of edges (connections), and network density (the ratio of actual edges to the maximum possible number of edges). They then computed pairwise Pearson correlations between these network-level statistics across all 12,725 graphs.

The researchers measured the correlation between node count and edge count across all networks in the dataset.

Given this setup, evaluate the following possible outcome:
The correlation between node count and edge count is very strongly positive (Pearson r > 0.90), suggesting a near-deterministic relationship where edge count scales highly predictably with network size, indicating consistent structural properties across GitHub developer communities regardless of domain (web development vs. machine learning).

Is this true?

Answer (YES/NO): YES